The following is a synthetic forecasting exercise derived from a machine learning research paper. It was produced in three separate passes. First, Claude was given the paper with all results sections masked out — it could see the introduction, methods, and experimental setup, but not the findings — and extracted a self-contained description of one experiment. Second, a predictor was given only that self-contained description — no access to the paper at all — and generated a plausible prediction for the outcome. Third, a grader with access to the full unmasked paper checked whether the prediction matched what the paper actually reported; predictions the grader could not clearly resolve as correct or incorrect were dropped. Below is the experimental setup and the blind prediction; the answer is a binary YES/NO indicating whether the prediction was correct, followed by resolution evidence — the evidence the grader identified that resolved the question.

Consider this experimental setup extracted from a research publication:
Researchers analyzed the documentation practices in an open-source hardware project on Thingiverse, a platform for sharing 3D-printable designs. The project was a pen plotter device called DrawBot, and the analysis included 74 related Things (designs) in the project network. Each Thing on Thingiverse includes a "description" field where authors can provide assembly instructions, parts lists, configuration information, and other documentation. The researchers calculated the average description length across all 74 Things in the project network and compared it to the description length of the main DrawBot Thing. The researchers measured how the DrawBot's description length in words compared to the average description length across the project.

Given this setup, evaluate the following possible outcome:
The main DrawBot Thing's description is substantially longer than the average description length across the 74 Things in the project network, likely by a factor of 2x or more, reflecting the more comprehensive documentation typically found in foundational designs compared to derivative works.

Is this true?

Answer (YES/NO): YES